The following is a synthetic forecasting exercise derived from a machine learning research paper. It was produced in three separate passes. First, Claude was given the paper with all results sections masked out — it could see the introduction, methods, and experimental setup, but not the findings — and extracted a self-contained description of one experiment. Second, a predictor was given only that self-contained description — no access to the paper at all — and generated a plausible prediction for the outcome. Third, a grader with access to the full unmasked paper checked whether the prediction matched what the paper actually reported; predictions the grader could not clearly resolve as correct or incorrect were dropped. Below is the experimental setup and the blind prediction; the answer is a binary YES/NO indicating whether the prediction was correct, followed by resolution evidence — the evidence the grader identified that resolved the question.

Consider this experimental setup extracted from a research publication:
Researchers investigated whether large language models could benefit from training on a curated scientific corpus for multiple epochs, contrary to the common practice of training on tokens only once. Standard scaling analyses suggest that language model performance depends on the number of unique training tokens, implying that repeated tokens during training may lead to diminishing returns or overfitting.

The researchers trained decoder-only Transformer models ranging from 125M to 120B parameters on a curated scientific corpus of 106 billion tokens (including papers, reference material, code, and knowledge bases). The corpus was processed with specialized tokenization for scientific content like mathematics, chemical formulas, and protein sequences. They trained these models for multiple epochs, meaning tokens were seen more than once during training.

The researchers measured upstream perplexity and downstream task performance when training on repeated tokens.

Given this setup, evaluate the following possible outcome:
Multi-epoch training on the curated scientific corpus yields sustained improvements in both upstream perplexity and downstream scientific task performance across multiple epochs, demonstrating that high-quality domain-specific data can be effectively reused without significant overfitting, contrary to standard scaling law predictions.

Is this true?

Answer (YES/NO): YES